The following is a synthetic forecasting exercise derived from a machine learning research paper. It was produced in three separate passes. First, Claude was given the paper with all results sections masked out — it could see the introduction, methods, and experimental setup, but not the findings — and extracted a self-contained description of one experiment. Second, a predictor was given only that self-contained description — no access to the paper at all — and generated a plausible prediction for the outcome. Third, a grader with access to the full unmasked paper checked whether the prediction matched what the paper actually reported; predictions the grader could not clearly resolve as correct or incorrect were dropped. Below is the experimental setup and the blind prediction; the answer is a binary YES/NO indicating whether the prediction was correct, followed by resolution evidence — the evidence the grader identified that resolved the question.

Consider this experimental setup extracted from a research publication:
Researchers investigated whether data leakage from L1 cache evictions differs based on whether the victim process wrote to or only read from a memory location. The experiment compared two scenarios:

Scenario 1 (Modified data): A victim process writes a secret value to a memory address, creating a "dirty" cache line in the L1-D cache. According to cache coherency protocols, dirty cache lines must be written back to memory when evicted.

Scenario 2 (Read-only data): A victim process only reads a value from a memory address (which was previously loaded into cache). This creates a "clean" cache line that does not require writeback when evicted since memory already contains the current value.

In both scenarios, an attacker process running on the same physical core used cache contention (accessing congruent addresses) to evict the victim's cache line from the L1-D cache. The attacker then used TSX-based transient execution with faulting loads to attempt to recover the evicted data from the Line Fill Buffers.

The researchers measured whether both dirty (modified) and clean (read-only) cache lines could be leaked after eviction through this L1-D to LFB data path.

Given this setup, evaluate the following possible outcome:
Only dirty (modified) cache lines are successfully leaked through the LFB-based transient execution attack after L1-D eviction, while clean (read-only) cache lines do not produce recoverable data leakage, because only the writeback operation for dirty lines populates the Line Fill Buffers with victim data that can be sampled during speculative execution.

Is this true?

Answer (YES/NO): YES